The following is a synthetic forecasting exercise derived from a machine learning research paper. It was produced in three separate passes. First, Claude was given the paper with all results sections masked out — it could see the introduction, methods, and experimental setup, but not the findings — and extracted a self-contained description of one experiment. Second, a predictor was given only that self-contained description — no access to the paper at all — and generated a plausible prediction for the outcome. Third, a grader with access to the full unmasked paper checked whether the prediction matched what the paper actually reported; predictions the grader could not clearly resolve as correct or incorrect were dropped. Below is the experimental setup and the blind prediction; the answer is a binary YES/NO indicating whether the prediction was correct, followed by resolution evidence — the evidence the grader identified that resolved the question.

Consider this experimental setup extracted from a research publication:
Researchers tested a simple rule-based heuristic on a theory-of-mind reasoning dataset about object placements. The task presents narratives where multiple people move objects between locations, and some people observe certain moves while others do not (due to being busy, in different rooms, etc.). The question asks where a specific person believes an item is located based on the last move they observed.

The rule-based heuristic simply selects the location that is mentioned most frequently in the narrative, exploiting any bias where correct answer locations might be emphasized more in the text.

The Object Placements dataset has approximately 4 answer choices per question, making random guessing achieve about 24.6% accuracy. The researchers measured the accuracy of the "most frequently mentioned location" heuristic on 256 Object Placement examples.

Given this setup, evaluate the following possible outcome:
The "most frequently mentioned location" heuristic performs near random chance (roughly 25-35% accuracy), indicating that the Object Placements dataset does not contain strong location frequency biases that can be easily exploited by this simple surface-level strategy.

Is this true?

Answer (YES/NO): YES